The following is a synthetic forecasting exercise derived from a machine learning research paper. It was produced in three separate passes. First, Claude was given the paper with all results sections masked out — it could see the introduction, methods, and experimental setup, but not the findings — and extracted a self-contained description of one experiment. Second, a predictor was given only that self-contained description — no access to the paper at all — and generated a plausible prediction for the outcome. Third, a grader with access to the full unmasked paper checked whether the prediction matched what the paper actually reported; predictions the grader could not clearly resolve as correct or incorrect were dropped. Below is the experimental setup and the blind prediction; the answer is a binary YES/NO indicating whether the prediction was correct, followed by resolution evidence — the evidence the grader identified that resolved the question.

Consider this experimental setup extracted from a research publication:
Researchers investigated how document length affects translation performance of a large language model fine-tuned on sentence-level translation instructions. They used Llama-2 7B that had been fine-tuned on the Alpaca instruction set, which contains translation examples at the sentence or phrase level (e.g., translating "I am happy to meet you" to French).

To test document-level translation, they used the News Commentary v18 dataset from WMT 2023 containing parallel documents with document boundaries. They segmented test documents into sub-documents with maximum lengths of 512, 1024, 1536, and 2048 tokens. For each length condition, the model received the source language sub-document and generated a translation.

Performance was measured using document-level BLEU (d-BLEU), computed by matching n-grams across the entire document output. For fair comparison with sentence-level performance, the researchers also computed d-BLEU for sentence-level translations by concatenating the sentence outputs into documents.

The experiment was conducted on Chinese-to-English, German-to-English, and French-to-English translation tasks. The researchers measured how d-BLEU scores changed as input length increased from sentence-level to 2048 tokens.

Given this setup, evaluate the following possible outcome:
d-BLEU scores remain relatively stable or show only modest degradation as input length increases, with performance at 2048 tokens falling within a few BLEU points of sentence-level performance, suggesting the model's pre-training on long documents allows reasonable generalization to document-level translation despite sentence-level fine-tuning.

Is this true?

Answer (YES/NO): NO